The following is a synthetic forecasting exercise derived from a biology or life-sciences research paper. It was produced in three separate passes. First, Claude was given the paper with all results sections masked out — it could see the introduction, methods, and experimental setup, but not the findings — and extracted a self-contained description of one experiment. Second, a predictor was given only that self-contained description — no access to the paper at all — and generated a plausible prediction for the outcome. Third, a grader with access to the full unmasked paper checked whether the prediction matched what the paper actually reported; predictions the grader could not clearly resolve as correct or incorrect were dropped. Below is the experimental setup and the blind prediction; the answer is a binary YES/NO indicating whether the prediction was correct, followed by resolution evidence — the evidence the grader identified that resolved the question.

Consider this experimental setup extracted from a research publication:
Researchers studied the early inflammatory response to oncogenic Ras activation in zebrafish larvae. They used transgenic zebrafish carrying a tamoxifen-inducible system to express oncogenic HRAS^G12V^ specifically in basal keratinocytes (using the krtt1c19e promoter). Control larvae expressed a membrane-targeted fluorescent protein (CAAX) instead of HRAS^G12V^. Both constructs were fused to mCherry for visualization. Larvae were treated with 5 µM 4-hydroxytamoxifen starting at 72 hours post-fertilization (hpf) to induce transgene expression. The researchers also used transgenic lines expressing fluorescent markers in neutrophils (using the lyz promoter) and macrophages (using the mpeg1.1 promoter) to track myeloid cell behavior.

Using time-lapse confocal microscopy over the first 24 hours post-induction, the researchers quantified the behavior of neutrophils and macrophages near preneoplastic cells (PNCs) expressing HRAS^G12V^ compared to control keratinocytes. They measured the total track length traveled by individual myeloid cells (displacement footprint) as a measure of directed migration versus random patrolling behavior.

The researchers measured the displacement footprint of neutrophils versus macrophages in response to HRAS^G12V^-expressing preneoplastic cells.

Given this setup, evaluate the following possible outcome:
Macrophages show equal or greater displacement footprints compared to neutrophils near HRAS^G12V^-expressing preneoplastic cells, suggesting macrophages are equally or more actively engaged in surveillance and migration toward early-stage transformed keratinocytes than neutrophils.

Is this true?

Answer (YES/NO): NO